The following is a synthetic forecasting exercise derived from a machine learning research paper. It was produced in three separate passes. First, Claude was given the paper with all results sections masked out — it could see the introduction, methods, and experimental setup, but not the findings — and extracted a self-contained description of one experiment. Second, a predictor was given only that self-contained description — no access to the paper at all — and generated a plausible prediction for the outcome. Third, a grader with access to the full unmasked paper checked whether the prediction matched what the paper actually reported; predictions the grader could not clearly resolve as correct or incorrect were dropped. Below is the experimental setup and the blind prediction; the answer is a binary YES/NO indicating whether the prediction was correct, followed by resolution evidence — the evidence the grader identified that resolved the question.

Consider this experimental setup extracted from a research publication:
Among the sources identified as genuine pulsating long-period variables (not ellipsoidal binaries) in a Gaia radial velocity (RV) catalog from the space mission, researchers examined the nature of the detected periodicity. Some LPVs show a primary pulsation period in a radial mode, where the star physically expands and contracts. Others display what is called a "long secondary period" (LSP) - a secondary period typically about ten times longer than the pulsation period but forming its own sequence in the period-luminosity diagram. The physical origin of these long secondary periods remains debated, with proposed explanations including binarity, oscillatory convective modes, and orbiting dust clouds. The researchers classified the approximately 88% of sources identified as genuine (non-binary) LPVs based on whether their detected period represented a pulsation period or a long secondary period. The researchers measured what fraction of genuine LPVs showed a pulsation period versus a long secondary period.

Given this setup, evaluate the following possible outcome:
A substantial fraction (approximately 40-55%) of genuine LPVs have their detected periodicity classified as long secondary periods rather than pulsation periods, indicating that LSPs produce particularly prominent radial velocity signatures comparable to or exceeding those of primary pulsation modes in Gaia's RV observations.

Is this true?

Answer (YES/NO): YES